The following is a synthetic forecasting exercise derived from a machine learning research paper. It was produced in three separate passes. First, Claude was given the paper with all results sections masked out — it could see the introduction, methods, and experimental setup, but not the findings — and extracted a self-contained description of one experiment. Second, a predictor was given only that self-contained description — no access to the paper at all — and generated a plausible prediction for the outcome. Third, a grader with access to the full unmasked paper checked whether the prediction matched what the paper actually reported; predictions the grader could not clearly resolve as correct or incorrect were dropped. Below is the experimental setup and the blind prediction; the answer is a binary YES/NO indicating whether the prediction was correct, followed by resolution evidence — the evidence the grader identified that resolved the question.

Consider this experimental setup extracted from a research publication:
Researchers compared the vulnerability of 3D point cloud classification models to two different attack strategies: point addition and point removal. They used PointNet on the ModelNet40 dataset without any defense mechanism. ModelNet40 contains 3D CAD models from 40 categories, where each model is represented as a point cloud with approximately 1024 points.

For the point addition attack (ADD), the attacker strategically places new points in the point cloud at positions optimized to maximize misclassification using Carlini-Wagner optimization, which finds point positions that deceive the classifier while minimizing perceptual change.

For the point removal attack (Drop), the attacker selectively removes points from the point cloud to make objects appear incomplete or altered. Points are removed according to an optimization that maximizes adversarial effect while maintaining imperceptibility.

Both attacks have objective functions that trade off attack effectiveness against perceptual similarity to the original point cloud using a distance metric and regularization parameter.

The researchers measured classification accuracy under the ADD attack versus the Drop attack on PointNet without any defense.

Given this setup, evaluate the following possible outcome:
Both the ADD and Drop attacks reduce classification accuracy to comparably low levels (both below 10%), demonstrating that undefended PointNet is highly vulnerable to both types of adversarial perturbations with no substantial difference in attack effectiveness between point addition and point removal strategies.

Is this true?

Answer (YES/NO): NO